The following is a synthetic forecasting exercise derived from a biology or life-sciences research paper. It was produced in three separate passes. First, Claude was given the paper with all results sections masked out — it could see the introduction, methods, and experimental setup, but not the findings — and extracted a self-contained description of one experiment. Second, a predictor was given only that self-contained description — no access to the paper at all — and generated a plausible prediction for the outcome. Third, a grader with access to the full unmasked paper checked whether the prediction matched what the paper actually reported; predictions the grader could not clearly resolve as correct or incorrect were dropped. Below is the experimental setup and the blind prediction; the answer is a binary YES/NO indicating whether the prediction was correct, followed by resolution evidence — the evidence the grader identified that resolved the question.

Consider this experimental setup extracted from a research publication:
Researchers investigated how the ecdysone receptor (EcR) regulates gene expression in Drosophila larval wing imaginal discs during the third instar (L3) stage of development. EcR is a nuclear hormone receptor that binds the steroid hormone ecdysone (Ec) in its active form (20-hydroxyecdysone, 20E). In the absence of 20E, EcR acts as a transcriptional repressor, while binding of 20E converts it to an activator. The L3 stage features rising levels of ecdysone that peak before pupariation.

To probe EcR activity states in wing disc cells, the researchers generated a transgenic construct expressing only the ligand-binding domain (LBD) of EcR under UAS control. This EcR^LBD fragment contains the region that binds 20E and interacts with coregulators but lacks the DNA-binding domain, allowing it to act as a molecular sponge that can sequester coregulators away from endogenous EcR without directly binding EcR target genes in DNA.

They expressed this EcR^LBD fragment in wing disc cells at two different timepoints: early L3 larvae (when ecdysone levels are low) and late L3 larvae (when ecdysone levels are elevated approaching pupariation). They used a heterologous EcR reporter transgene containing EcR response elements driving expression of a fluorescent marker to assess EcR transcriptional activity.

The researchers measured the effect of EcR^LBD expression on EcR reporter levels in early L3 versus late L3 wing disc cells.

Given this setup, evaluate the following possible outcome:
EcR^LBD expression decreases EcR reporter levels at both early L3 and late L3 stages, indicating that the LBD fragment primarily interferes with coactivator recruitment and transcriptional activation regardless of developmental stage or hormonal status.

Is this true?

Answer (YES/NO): NO